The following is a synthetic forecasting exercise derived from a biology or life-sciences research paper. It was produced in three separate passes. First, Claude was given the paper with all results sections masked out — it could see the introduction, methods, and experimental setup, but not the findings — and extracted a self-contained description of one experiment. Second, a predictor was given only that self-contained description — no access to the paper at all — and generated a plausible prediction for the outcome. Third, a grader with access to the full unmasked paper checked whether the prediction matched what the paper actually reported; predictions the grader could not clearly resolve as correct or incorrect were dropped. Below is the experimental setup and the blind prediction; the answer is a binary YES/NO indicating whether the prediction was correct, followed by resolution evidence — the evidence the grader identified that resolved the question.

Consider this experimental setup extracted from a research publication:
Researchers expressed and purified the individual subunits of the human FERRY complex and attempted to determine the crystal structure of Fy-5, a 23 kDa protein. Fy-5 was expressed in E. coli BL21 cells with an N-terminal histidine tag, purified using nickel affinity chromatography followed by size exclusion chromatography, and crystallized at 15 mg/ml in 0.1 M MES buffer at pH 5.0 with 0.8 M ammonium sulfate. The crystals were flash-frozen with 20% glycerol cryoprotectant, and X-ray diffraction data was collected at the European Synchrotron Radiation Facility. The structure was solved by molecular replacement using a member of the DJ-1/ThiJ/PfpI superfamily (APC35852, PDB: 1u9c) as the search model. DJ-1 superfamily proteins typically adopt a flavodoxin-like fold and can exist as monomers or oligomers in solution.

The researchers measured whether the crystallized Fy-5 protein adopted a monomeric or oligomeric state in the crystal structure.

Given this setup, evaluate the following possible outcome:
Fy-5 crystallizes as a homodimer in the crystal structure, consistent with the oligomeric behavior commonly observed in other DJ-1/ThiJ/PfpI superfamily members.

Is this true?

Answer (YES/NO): YES